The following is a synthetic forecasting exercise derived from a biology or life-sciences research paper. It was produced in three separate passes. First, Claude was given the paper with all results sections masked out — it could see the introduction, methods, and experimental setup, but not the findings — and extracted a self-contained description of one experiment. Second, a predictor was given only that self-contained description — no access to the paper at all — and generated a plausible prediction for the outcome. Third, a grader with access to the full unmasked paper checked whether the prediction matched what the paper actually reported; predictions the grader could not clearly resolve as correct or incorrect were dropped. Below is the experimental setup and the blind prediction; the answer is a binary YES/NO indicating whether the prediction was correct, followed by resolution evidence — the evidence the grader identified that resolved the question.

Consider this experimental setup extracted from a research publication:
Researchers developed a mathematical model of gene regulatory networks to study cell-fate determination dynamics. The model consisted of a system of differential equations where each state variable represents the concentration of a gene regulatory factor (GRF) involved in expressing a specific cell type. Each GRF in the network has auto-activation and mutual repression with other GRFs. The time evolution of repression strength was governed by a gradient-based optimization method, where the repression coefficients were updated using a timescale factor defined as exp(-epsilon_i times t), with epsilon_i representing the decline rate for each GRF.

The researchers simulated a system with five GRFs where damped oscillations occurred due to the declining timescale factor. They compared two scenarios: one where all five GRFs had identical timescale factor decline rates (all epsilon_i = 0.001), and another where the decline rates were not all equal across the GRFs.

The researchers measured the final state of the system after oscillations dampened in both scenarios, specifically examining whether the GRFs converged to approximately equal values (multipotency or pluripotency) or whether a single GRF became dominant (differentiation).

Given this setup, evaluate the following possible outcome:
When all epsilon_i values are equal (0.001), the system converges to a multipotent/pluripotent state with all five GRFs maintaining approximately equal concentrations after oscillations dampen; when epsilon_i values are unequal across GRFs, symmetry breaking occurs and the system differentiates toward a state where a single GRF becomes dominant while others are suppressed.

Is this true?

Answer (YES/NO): NO